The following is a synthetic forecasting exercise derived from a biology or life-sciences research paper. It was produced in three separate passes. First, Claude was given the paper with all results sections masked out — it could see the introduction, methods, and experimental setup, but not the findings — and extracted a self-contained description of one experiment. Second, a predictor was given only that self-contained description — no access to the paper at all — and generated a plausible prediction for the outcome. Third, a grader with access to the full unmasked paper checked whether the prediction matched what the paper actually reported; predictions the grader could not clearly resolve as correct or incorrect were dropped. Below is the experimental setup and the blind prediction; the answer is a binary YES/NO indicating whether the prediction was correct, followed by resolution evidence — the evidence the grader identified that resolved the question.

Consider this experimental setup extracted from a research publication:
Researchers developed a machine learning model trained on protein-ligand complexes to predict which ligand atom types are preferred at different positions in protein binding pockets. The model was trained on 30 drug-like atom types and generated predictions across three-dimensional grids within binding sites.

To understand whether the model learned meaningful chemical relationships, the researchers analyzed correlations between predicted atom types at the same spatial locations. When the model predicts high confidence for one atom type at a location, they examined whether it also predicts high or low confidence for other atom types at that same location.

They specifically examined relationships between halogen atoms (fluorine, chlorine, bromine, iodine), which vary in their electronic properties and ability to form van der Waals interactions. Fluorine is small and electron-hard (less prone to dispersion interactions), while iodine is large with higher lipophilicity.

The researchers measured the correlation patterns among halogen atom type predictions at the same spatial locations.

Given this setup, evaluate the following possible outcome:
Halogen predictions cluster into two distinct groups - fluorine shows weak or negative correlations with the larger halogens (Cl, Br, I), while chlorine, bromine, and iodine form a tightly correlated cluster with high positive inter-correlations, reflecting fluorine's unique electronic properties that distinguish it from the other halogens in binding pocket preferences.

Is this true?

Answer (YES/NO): NO